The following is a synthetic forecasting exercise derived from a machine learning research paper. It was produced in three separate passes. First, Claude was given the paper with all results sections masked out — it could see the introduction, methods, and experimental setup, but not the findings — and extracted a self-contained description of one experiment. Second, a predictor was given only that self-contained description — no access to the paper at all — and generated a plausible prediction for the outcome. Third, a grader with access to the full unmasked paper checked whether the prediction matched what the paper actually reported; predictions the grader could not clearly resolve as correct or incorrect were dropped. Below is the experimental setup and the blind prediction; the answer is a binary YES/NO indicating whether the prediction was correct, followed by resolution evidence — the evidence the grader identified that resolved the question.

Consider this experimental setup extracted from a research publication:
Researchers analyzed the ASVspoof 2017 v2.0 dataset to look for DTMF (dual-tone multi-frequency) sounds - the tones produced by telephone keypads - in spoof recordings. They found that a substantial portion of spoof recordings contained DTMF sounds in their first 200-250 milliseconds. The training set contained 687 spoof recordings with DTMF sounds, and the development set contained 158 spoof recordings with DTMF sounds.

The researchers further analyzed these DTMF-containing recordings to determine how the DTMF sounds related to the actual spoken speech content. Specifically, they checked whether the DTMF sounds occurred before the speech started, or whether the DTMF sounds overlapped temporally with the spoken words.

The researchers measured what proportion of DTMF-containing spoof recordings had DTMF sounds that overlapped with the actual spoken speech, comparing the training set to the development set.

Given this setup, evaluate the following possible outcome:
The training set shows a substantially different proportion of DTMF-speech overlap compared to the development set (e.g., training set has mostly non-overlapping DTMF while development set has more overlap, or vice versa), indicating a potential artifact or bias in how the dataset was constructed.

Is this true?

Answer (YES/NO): YES